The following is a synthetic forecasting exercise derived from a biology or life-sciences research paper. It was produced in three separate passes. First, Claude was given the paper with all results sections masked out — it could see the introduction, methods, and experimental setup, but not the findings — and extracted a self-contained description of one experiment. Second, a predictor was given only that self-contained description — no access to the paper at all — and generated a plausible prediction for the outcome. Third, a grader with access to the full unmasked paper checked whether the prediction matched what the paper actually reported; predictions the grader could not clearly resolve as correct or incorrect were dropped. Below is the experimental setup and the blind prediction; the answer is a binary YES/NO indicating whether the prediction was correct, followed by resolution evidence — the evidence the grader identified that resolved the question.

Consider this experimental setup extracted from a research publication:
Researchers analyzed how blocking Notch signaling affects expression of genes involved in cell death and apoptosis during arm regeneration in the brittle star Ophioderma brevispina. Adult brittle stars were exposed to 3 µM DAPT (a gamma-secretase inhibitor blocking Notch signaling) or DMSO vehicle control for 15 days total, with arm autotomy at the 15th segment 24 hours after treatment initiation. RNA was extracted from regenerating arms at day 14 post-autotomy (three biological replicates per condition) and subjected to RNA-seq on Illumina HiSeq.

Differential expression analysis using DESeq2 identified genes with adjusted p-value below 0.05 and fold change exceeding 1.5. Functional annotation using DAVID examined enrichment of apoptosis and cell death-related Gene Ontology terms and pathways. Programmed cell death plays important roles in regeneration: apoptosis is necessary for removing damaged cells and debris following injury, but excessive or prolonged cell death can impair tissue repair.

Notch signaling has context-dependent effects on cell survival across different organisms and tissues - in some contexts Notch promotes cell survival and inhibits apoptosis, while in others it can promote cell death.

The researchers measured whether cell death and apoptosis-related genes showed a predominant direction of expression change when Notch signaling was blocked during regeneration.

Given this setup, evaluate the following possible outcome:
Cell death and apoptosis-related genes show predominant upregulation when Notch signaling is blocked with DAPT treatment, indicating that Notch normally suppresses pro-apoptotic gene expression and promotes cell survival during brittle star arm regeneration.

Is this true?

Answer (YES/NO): YES